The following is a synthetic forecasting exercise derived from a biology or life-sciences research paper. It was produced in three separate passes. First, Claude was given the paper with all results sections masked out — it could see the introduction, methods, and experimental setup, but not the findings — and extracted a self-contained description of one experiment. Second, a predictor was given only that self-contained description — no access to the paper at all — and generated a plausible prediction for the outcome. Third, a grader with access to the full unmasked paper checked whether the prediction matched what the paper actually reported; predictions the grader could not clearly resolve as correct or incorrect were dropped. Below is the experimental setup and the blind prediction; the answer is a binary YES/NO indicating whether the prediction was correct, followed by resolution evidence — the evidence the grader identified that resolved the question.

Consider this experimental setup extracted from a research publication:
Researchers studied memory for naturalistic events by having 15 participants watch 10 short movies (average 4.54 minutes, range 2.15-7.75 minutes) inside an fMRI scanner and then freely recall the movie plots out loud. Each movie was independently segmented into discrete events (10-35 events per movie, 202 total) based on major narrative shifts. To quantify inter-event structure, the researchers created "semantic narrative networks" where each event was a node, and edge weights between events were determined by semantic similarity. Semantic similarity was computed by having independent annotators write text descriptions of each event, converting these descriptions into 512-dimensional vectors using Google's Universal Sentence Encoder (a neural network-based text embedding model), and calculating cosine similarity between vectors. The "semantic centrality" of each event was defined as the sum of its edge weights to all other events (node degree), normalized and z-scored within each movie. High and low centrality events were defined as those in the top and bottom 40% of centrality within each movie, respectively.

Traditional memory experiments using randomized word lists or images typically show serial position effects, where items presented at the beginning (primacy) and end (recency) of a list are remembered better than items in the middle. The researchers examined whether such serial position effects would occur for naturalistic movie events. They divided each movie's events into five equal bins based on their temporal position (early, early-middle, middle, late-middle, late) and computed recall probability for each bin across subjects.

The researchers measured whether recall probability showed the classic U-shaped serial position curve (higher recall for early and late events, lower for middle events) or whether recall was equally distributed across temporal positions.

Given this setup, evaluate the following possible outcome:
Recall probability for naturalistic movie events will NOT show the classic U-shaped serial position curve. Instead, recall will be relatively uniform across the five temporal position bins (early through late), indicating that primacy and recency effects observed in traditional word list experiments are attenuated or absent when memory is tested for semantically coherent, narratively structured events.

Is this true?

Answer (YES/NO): YES